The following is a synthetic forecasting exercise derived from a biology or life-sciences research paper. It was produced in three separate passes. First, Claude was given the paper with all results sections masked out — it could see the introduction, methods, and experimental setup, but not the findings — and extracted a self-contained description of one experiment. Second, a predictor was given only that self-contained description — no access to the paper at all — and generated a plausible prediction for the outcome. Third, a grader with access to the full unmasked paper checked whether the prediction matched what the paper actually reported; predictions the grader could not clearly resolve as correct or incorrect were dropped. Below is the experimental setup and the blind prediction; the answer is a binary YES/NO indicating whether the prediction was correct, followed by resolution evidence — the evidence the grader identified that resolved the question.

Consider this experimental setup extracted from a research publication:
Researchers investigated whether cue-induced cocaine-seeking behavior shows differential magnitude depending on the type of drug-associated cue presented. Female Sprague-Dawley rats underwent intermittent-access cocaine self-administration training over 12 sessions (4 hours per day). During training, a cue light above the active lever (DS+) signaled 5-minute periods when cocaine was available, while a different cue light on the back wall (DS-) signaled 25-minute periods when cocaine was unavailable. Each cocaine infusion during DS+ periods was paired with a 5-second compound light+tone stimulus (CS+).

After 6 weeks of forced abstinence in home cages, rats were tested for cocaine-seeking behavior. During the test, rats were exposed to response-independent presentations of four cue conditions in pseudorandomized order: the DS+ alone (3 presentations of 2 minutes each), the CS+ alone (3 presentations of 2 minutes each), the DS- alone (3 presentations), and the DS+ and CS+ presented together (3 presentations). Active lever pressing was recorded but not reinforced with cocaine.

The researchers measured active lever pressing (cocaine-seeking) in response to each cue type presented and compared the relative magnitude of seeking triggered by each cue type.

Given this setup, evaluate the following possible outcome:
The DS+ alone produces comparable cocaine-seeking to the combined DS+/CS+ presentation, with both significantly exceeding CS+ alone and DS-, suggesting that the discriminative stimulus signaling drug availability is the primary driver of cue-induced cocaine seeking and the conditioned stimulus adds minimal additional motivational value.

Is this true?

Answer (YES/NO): YES